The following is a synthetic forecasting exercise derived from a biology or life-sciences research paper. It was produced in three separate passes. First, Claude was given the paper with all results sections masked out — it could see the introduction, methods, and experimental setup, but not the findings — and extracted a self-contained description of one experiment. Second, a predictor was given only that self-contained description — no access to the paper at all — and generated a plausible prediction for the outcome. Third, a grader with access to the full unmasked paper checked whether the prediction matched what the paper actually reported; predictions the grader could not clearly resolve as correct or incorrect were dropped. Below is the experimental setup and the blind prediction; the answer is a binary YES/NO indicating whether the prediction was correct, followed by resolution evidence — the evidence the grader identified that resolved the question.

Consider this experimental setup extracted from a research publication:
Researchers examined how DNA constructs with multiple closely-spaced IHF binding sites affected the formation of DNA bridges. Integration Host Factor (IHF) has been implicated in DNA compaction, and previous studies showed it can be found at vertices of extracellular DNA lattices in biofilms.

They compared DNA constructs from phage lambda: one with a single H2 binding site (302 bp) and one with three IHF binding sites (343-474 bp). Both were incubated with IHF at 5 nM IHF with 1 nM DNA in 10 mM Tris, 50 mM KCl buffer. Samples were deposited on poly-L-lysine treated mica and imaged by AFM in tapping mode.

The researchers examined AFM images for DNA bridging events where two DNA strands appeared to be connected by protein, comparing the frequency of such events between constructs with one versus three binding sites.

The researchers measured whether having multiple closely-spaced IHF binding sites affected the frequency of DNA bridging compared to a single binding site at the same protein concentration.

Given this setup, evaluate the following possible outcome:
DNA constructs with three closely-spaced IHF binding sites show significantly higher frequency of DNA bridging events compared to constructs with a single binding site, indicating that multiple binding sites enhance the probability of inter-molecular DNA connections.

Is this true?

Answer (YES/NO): YES